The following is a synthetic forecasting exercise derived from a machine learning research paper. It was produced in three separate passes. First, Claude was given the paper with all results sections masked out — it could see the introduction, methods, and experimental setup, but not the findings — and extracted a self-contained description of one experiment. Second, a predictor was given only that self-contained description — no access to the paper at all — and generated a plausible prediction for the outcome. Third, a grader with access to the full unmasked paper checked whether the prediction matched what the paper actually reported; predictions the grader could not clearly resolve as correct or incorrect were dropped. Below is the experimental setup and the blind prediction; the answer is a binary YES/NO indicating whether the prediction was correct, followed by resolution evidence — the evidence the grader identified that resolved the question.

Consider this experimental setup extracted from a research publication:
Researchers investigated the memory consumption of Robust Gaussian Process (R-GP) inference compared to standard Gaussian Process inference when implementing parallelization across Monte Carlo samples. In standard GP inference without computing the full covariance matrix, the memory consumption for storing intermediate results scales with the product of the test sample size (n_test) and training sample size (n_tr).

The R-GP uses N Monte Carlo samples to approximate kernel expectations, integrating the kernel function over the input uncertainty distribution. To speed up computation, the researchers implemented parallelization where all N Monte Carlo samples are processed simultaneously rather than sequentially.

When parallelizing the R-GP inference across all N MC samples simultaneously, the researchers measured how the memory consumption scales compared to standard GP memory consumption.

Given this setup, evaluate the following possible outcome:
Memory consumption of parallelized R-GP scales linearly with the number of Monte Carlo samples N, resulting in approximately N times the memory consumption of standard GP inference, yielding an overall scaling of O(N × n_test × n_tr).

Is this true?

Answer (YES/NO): YES